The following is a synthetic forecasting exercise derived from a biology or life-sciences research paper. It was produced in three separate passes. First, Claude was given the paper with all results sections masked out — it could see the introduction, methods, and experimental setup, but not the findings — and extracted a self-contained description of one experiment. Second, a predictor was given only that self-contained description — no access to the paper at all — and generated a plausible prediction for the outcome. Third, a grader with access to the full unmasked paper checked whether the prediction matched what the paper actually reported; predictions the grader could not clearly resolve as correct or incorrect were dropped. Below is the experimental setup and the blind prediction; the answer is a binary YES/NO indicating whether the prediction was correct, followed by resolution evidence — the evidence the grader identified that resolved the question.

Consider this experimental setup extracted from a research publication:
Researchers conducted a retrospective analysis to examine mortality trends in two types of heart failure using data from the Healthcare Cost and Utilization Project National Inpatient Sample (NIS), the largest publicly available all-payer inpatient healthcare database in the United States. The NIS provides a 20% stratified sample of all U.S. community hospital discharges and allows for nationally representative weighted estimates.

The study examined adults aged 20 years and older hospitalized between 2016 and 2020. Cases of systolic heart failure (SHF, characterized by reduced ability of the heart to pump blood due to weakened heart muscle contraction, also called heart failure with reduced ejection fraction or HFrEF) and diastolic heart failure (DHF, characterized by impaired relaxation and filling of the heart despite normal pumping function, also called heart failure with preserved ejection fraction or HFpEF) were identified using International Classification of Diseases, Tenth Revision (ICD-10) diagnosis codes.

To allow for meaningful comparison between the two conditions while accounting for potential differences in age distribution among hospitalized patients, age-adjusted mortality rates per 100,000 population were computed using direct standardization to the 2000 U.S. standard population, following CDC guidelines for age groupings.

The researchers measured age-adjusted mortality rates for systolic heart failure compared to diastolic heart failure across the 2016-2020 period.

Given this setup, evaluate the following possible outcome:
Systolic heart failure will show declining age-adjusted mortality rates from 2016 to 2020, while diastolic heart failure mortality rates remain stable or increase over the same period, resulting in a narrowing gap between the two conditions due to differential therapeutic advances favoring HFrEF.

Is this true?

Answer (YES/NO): NO